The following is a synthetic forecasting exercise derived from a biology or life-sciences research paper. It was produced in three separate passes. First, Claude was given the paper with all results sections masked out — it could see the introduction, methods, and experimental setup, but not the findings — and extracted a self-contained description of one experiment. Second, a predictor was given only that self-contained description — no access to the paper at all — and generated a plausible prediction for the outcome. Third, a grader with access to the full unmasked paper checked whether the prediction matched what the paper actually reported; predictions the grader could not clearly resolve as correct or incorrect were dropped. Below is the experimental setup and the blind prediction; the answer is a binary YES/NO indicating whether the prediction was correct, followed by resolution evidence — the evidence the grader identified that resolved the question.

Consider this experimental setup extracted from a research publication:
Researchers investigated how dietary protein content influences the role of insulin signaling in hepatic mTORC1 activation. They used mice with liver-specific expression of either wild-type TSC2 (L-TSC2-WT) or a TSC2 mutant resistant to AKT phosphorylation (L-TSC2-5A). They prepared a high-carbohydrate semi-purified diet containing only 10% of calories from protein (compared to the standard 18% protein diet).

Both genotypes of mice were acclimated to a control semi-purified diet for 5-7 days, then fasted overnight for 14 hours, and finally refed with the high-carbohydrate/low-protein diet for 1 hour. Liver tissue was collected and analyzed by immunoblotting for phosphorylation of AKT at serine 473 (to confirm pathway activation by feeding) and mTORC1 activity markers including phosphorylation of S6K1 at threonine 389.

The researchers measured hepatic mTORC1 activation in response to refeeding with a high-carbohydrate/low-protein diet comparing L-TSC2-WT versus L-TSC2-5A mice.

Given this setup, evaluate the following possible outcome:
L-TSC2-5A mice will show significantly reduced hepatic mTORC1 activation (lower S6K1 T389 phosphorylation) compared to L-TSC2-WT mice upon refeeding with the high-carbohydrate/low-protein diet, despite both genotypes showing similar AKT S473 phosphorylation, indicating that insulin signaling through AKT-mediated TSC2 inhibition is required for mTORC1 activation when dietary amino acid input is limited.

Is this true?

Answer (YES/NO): NO